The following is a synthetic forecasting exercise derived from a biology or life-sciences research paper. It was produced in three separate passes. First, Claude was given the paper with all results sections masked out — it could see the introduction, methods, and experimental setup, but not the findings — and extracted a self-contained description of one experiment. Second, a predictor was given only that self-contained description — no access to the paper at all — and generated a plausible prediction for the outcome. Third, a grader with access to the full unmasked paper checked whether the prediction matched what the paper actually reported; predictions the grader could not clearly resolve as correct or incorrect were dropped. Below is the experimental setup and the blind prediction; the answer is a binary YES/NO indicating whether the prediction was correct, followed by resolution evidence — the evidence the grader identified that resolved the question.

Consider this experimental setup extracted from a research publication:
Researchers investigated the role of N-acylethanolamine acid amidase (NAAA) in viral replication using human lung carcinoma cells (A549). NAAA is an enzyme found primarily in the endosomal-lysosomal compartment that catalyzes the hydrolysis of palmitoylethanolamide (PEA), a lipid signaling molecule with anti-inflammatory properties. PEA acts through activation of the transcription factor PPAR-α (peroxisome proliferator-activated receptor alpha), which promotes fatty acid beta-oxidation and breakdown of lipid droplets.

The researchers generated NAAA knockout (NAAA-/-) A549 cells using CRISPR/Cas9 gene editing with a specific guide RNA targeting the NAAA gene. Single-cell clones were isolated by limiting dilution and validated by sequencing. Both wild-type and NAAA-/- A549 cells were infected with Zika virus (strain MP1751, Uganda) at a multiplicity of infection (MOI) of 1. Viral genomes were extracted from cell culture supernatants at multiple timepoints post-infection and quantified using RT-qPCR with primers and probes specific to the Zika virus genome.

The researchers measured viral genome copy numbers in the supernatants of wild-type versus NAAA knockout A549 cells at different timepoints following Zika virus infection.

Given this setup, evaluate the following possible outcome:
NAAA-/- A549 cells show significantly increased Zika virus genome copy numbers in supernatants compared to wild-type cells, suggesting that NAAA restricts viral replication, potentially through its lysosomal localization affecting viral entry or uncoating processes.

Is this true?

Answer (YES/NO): NO